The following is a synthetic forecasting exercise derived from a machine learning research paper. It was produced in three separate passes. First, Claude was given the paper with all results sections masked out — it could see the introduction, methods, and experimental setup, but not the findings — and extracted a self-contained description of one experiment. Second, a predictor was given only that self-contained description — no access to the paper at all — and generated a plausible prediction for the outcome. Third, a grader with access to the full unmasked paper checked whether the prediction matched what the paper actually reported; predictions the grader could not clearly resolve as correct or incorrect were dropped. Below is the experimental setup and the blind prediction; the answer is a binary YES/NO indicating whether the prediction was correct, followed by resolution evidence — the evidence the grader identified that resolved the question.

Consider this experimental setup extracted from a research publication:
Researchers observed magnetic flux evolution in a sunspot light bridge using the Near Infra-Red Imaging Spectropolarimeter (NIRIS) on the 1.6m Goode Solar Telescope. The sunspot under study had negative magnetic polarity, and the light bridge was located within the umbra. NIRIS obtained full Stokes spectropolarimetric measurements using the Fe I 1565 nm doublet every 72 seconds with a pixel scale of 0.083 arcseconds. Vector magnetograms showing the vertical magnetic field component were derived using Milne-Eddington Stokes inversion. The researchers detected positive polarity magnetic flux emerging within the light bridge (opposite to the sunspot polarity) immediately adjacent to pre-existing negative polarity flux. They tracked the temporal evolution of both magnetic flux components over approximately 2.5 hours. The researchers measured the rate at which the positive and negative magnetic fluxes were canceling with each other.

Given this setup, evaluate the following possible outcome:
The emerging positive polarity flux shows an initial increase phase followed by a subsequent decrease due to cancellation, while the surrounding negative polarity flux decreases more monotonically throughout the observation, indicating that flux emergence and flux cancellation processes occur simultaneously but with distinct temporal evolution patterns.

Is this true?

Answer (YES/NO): NO